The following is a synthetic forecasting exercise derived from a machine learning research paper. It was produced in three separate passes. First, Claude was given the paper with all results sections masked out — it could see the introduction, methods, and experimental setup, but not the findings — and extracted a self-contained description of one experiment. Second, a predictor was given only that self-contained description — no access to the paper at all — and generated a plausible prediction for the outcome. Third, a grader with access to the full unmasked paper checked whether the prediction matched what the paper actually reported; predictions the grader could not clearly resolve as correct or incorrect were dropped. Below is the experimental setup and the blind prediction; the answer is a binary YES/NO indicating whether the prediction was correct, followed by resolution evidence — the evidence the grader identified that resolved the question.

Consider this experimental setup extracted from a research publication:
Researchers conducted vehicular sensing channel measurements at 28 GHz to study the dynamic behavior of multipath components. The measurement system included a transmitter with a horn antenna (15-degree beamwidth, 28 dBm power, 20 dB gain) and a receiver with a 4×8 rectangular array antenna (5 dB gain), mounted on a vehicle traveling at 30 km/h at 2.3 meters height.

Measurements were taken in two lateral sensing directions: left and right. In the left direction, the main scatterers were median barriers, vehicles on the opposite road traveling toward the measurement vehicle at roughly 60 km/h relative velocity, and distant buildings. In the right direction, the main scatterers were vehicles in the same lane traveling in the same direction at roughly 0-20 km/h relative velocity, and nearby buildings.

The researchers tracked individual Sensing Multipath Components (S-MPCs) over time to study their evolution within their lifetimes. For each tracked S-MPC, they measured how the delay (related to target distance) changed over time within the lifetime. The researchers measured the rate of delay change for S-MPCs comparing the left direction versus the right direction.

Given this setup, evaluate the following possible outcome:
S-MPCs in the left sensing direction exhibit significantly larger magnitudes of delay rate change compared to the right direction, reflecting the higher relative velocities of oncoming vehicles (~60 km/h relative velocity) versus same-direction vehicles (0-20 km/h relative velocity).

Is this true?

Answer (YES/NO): NO